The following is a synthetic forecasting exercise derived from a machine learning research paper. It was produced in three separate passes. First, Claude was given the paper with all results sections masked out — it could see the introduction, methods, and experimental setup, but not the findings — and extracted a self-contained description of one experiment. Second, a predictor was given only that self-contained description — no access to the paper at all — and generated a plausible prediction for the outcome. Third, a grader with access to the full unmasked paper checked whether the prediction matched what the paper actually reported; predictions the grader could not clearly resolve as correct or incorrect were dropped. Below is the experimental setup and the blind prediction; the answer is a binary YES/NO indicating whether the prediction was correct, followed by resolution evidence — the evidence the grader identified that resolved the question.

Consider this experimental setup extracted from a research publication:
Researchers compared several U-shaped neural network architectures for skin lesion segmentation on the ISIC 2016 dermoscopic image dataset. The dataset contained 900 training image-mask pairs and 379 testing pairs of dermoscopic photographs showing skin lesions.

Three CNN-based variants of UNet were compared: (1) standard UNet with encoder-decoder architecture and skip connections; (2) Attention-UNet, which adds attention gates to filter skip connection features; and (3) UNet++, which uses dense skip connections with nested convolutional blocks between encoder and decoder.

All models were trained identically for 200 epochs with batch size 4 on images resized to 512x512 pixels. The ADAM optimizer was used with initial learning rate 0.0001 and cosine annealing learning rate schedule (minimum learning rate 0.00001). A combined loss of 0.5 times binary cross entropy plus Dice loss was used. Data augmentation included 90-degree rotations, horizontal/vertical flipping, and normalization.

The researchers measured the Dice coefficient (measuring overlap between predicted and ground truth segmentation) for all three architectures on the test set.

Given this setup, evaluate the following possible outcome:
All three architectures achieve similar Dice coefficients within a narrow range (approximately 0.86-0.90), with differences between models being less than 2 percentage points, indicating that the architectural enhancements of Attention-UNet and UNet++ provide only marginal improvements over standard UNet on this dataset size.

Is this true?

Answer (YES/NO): NO